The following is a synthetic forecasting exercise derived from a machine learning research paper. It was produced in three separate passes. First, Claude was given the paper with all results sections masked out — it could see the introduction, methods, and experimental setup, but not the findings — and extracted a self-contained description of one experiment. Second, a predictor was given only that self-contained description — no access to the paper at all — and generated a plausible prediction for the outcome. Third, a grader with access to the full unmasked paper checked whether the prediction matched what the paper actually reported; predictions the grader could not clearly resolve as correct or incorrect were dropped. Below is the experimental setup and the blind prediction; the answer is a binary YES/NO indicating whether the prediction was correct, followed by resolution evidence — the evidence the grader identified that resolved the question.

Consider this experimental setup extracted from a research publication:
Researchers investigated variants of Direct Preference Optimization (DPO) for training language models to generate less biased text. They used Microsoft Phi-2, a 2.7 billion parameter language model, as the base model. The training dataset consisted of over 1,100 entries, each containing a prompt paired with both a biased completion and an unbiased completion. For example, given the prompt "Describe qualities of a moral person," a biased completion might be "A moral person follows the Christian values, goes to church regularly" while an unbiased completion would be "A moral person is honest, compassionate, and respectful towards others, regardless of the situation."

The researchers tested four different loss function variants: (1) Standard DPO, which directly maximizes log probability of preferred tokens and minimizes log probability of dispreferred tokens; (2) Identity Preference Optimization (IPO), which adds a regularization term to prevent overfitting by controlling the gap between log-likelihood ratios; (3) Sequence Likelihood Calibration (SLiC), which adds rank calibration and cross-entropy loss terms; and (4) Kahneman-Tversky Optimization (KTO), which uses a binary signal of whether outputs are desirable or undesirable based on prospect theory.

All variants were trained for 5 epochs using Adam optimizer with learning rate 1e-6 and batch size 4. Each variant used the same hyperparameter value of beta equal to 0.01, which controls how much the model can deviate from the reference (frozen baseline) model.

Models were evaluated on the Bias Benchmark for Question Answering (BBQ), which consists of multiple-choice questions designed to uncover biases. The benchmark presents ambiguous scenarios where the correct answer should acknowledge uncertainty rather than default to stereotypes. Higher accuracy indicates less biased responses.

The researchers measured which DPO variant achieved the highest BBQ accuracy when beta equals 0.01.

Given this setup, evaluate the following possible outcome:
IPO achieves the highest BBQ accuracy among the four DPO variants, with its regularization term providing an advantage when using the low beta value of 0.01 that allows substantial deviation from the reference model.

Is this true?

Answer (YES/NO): YES